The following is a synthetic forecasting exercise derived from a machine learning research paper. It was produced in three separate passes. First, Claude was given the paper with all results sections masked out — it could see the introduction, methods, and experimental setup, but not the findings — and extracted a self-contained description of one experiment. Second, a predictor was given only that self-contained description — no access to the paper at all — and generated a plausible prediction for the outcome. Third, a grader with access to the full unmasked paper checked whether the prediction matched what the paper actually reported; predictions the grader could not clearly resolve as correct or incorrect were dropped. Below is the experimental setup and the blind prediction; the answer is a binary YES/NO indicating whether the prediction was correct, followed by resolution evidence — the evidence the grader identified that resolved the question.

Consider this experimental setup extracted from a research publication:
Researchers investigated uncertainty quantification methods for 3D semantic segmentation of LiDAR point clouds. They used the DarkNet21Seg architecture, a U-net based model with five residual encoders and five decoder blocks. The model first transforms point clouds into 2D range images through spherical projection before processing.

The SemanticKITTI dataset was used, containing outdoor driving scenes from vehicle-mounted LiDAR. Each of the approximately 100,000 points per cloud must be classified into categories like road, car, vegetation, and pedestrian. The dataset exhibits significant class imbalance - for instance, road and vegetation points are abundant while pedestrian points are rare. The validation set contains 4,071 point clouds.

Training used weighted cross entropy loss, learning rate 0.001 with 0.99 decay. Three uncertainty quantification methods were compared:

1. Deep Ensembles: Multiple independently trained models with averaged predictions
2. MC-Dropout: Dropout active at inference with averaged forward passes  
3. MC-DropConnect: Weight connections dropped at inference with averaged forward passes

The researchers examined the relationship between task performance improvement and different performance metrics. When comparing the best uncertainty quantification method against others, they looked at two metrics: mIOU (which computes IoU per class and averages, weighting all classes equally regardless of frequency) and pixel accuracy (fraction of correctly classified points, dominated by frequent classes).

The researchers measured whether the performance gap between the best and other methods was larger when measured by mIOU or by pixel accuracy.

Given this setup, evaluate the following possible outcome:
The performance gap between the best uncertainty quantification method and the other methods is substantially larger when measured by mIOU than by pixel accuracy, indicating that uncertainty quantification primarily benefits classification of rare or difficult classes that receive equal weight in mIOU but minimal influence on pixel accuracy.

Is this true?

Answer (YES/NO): YES